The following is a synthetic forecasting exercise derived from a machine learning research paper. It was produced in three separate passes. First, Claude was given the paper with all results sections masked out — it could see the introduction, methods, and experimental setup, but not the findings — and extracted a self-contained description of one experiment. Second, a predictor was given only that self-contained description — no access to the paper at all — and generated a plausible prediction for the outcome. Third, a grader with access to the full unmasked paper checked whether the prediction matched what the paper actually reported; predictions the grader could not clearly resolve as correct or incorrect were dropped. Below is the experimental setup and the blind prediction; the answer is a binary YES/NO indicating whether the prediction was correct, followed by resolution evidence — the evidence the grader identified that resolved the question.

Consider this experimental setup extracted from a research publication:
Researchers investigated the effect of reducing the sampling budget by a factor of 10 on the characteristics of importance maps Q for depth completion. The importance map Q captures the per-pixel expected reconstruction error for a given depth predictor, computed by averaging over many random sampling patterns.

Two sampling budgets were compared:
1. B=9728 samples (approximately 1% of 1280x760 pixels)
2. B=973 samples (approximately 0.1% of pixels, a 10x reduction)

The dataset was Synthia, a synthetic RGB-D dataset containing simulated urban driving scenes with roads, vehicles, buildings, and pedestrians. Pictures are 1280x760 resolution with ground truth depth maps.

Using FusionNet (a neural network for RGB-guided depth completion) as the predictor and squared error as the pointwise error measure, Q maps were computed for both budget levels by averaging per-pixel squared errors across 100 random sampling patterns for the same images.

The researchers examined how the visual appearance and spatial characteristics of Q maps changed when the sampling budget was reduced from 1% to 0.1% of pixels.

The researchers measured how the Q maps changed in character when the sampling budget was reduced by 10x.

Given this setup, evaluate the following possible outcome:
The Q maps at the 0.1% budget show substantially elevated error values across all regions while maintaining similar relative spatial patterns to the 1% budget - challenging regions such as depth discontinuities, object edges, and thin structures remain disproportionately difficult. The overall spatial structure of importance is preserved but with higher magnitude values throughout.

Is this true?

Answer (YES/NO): NO